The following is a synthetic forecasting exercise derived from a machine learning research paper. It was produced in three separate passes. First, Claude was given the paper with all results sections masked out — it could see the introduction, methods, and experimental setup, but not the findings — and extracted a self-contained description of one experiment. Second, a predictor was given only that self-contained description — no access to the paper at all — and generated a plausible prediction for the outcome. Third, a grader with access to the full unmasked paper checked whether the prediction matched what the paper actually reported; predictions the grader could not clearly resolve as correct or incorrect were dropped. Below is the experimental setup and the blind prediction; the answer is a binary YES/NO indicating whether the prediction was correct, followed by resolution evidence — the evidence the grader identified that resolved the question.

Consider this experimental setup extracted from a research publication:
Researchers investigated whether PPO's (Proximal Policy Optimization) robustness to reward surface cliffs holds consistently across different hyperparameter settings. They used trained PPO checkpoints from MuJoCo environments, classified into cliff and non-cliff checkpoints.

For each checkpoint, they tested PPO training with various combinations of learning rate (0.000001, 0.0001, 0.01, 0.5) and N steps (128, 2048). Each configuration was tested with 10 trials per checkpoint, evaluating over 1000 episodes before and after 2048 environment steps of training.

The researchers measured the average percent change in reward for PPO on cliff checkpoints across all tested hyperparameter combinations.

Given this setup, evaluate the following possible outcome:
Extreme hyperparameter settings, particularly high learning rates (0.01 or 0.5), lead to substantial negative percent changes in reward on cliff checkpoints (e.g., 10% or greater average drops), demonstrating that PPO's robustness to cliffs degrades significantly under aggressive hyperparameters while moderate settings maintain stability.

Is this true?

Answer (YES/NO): NO